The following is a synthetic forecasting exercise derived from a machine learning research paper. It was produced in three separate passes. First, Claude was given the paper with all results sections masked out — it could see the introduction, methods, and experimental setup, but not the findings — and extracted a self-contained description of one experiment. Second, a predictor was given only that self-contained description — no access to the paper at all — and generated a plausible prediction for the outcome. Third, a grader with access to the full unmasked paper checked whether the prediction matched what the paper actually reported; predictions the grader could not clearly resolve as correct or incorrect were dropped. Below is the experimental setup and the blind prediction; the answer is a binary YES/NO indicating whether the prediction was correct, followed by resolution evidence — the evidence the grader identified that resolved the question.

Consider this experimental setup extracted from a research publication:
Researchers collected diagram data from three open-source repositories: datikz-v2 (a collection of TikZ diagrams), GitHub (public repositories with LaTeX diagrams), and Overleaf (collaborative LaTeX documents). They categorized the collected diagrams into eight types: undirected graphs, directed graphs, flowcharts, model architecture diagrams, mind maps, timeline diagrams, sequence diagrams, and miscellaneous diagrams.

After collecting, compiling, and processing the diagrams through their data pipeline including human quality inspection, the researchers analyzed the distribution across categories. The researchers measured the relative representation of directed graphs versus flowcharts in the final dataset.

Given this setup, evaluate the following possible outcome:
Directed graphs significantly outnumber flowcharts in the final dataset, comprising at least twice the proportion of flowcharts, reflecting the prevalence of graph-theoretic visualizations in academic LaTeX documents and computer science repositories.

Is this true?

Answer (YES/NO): YES